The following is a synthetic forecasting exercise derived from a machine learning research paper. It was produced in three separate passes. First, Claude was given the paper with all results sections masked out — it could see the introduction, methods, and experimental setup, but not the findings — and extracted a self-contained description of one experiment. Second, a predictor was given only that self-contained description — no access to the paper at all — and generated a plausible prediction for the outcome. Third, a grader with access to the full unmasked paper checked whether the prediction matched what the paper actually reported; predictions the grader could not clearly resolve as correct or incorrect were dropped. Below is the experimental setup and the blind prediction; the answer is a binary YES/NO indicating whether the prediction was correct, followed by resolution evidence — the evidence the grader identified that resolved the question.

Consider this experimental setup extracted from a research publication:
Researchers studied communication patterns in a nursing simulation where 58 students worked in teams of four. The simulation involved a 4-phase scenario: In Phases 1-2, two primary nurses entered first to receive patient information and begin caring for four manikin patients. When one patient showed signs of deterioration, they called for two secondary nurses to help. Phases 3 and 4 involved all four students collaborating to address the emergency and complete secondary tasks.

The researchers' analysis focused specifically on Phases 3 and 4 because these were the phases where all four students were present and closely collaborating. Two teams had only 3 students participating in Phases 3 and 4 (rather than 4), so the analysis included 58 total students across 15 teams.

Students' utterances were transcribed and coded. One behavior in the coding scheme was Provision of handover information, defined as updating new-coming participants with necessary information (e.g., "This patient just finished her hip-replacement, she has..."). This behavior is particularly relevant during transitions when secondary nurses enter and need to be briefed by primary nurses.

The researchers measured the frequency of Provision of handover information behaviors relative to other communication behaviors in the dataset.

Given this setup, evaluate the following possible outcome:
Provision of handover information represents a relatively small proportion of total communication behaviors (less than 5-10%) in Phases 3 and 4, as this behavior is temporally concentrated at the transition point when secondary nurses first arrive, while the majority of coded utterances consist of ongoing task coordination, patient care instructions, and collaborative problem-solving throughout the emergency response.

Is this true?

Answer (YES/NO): YES